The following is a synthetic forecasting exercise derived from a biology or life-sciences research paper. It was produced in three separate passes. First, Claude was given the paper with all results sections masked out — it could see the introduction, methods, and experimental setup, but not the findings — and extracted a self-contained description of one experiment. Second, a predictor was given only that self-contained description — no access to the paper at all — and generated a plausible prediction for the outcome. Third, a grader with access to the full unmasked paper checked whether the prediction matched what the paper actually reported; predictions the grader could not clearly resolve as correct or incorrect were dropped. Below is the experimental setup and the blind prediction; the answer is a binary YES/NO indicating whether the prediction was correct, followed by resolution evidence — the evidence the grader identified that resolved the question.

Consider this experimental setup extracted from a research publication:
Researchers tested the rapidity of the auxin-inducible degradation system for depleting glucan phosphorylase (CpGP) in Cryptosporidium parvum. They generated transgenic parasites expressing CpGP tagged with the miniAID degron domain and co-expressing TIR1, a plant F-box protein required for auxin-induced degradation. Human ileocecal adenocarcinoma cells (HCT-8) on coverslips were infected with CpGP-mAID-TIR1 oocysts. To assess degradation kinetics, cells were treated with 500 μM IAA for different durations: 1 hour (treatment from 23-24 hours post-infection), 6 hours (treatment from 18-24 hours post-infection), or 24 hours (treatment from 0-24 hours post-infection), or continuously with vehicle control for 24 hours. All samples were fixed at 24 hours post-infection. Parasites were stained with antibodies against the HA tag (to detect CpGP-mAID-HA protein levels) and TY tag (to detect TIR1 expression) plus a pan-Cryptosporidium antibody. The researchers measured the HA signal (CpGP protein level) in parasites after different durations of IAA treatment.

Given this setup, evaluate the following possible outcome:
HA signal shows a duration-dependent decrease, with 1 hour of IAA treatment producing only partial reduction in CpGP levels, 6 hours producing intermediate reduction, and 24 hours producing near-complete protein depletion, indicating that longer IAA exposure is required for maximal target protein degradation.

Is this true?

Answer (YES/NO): NO